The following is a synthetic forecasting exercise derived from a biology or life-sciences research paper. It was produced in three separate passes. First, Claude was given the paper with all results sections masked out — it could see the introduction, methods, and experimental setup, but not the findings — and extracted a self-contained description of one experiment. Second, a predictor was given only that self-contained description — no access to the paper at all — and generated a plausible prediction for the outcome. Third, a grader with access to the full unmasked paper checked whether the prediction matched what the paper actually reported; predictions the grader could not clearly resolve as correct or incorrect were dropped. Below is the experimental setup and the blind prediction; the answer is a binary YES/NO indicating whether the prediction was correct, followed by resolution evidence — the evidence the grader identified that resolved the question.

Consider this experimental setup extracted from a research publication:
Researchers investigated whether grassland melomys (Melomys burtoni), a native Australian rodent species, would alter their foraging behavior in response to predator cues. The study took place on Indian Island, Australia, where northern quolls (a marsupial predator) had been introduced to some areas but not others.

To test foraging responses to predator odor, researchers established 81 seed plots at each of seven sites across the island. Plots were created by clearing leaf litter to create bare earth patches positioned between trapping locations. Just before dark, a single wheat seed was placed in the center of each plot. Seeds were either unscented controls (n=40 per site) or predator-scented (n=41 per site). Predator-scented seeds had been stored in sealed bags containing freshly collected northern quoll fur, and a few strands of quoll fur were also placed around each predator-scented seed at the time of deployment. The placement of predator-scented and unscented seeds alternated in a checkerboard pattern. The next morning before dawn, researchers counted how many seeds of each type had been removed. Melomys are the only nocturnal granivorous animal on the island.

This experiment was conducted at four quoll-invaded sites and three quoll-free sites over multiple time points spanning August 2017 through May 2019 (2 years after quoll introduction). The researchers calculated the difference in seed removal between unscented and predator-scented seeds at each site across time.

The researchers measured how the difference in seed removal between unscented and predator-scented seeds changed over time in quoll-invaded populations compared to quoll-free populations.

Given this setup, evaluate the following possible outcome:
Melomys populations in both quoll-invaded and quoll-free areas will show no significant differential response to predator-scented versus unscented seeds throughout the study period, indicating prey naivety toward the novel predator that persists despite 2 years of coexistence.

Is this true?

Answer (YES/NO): NO